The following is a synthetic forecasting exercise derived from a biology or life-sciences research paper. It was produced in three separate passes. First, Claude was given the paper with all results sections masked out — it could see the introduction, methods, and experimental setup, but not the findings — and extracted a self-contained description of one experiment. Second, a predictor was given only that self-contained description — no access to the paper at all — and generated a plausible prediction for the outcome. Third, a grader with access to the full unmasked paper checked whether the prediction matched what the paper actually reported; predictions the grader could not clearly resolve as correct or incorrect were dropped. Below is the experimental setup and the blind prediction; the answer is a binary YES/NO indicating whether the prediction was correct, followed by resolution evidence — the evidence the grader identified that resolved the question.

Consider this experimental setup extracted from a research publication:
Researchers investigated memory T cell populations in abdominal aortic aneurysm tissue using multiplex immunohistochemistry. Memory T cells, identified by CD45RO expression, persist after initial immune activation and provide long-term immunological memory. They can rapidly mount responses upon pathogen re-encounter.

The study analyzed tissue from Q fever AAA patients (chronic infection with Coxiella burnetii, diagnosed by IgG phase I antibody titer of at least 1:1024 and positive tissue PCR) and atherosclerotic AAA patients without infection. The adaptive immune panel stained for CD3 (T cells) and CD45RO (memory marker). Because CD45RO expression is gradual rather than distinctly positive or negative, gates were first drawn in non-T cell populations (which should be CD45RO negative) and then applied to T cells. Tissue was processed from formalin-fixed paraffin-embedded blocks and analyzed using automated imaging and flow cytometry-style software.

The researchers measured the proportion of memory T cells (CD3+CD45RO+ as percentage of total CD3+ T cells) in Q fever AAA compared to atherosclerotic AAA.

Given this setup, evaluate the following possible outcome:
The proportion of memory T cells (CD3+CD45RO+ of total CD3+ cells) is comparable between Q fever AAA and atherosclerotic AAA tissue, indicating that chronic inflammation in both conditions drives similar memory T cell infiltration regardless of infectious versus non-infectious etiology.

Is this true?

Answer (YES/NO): NO